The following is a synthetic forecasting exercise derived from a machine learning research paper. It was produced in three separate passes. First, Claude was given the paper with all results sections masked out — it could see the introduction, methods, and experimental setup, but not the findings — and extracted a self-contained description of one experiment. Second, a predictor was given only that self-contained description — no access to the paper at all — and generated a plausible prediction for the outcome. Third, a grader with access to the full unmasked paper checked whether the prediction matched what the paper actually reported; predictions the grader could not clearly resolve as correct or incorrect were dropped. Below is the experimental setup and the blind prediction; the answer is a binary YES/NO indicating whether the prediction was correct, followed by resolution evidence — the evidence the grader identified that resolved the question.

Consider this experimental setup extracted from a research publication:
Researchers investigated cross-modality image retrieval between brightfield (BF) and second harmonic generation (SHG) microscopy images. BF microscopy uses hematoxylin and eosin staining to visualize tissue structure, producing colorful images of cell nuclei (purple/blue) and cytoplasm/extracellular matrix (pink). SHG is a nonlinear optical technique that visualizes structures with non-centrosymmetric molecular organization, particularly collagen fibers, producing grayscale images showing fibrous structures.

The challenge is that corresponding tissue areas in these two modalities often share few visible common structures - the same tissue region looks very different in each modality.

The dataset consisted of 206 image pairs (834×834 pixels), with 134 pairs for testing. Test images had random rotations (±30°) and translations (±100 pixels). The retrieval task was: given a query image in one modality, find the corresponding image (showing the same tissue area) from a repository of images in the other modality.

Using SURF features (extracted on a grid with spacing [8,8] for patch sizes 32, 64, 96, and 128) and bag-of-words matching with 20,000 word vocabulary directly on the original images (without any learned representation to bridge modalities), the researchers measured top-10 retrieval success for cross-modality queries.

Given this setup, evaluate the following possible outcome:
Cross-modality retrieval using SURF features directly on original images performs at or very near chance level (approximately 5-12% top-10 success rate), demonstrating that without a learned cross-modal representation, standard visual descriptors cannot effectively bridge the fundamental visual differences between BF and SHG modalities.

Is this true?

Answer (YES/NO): NO